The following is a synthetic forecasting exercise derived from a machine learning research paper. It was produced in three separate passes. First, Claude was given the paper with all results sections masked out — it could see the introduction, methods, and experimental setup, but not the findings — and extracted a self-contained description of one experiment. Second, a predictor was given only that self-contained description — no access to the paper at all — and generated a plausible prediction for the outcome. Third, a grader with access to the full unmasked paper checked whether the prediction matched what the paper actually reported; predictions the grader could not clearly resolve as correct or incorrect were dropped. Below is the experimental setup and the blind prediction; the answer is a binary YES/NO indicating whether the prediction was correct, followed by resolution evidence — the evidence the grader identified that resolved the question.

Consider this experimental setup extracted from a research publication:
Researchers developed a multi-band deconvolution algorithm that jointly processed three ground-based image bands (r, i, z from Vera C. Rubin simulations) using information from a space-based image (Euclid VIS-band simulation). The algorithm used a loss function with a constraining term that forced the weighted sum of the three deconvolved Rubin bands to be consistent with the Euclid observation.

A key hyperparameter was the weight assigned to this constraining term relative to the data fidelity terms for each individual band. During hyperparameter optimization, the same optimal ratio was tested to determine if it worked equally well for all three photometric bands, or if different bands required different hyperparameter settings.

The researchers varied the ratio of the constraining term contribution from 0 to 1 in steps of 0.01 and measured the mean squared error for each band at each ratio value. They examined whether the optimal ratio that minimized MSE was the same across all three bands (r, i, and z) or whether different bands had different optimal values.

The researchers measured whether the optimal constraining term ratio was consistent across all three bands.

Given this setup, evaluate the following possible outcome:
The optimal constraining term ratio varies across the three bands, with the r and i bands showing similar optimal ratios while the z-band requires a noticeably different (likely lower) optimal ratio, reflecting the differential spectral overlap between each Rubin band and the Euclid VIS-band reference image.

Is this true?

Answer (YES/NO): NO